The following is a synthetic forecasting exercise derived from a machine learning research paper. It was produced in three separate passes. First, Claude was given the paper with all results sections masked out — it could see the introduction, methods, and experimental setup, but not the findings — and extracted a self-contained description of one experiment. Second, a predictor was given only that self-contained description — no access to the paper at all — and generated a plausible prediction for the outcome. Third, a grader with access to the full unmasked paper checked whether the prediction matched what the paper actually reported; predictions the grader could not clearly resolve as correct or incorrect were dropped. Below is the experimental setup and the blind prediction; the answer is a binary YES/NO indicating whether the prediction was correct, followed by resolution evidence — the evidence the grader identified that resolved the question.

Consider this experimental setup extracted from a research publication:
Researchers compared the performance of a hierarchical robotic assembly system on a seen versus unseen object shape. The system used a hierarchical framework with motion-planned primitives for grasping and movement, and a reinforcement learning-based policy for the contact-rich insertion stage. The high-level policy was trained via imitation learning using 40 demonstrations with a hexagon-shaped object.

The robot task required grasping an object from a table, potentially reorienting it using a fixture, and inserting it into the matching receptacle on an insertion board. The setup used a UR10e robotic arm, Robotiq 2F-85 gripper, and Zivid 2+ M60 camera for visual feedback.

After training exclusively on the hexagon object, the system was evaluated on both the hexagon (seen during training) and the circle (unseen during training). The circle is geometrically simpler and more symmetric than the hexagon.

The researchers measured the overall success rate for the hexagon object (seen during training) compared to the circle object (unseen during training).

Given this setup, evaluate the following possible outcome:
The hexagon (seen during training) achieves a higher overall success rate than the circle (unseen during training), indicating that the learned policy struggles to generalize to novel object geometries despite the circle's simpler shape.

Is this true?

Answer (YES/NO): NO